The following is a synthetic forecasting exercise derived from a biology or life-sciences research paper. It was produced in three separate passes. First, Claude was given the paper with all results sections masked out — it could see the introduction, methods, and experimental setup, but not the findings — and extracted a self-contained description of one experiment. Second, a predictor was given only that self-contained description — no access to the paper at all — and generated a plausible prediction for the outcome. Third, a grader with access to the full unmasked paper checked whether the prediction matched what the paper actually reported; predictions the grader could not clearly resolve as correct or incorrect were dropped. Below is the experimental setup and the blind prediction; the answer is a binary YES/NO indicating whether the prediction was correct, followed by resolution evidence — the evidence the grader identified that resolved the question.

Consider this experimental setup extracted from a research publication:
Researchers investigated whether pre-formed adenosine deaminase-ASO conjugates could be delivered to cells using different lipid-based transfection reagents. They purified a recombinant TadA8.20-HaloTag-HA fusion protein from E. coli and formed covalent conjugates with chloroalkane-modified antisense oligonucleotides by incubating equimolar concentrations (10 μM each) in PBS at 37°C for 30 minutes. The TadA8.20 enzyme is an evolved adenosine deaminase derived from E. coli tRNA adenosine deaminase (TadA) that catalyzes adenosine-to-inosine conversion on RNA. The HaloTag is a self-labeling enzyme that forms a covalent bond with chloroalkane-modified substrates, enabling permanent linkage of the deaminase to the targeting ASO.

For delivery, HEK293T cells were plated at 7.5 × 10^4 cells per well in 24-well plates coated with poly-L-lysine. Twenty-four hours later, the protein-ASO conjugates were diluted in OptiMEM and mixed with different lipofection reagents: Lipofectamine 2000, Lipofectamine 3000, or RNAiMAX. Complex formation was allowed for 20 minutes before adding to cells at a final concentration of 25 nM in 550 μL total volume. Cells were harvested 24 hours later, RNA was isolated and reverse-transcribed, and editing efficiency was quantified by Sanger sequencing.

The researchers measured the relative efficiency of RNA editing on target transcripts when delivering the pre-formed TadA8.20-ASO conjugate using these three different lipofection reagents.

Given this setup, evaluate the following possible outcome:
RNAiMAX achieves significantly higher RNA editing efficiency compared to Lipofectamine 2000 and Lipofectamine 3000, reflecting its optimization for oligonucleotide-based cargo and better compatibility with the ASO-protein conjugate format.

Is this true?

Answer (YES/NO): NO